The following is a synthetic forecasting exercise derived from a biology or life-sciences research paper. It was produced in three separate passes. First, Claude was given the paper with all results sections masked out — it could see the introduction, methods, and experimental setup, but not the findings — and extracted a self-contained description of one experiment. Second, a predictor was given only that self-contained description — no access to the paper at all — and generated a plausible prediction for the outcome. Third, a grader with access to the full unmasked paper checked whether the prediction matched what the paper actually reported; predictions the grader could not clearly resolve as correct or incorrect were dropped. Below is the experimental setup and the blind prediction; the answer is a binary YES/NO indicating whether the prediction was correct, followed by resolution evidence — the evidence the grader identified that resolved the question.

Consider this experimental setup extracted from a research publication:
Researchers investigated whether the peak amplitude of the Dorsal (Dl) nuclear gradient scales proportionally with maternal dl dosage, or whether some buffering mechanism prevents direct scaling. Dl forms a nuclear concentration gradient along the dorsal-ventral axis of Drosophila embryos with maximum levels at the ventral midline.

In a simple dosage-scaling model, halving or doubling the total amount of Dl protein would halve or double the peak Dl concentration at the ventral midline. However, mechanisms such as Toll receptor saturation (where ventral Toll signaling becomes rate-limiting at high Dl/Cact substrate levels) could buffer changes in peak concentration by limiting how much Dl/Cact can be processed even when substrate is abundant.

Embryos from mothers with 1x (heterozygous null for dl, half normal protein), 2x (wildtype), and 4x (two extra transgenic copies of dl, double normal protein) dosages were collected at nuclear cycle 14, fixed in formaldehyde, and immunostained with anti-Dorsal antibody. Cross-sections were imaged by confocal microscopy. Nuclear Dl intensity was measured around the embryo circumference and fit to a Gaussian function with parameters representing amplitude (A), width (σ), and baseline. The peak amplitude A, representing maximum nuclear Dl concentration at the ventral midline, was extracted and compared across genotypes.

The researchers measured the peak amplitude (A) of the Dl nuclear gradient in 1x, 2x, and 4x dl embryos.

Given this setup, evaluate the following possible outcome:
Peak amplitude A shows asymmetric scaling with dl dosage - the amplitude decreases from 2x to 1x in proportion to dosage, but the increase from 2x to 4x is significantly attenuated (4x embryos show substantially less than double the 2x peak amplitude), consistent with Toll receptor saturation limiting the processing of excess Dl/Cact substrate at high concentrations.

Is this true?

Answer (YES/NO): NO